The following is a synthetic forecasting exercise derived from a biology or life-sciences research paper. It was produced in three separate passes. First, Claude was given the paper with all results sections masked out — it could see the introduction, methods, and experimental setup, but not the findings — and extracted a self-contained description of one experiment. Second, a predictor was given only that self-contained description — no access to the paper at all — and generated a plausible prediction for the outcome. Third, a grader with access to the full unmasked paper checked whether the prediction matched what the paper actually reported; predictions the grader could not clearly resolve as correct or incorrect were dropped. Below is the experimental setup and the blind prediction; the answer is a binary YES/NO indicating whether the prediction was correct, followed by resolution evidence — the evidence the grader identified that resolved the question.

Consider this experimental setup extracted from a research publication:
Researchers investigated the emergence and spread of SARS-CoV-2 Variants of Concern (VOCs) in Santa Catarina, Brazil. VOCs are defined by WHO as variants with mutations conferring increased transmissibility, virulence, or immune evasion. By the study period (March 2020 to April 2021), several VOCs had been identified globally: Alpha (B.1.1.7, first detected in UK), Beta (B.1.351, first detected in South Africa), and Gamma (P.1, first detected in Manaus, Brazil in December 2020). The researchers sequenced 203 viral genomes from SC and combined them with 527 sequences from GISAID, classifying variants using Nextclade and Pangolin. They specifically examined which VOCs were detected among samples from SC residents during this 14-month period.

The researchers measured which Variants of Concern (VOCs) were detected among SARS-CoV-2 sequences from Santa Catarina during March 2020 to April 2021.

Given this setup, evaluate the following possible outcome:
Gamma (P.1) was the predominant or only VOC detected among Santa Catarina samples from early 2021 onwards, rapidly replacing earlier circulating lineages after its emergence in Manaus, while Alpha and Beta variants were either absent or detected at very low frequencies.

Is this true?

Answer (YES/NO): YES